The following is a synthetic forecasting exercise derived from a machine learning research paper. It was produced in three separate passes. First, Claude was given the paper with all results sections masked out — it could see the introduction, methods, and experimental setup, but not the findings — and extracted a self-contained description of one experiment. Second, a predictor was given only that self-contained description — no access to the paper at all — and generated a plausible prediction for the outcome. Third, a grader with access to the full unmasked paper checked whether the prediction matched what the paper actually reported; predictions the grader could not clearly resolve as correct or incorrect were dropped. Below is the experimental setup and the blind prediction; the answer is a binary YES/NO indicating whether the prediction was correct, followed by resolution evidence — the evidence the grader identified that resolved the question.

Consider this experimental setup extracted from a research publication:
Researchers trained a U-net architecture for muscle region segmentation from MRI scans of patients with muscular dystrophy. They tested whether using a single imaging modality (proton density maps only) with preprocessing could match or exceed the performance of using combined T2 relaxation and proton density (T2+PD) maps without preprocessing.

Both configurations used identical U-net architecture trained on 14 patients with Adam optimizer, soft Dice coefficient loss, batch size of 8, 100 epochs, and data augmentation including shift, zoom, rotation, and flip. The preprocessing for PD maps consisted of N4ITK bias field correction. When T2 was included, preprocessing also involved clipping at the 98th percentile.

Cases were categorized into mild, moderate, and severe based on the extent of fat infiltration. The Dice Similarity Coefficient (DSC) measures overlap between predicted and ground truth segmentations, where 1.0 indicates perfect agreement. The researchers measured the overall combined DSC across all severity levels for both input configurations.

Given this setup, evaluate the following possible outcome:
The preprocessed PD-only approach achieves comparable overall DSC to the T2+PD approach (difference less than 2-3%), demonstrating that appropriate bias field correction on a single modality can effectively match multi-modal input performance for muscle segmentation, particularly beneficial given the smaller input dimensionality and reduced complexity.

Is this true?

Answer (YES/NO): YES